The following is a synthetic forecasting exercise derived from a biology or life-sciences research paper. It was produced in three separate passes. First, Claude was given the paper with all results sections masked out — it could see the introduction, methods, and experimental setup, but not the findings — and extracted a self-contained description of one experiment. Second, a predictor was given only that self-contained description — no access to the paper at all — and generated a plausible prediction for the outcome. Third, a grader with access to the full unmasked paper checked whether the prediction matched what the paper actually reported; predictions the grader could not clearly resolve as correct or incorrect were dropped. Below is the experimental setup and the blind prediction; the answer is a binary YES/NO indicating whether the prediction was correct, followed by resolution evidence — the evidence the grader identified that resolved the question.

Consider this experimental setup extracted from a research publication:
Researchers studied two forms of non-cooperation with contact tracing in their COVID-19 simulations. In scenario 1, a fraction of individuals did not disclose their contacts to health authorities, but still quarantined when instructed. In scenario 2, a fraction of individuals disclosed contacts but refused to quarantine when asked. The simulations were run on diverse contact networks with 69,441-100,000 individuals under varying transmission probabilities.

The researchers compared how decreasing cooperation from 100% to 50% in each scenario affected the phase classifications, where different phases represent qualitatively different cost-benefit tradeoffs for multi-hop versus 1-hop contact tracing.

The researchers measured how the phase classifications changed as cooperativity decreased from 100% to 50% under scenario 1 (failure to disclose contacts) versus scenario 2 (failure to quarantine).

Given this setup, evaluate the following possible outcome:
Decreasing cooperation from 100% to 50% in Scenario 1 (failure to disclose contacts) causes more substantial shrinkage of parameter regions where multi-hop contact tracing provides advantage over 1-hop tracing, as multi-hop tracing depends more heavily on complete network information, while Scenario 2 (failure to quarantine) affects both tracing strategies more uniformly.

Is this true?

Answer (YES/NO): NO